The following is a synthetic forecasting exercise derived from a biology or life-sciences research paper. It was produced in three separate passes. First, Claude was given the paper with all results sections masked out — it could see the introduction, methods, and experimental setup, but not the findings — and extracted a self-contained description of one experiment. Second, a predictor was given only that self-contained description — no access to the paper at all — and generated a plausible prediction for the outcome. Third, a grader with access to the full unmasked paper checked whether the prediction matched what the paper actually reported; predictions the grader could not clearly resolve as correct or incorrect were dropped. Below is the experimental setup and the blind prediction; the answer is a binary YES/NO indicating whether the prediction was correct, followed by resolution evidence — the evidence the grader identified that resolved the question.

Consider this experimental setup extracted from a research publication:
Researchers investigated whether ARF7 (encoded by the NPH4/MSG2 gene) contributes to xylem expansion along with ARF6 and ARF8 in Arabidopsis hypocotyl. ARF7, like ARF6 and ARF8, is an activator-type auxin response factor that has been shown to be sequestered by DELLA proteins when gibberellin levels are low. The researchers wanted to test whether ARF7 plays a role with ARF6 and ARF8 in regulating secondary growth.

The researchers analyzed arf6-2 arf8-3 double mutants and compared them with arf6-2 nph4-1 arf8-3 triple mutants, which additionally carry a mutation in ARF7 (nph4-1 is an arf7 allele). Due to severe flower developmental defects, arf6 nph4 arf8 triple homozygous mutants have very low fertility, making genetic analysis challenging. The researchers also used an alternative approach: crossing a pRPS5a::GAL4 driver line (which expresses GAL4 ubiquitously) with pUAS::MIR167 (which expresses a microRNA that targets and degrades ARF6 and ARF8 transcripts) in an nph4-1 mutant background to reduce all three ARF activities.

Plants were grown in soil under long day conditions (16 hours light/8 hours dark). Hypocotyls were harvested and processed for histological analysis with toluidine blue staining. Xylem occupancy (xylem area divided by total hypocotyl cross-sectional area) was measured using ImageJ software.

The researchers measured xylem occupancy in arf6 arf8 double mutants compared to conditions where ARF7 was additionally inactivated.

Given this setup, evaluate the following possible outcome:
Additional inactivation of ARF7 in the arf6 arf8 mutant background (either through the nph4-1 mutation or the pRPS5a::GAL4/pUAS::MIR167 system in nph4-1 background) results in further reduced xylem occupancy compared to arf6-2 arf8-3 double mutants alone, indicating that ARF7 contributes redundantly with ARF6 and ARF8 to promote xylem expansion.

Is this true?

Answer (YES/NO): YES